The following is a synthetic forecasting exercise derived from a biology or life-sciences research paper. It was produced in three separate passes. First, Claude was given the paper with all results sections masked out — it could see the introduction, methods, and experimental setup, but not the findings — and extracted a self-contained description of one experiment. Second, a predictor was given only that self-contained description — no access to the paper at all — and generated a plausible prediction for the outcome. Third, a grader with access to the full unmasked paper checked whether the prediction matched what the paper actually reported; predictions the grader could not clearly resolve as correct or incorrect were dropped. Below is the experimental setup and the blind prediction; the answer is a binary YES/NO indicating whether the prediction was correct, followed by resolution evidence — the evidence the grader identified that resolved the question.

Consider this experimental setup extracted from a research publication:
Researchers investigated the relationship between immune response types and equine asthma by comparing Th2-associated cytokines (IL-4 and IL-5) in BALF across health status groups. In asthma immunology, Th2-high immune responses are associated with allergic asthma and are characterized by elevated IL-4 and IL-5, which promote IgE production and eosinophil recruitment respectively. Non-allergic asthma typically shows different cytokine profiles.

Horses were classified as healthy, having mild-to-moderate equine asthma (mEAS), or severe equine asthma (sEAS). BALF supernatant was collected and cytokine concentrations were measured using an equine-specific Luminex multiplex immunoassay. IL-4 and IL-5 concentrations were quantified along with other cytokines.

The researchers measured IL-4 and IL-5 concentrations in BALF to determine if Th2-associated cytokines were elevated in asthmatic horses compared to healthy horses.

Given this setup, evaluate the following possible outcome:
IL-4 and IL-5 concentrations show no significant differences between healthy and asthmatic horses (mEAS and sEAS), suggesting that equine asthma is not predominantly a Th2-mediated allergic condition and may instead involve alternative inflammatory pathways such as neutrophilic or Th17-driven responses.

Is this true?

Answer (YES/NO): YES